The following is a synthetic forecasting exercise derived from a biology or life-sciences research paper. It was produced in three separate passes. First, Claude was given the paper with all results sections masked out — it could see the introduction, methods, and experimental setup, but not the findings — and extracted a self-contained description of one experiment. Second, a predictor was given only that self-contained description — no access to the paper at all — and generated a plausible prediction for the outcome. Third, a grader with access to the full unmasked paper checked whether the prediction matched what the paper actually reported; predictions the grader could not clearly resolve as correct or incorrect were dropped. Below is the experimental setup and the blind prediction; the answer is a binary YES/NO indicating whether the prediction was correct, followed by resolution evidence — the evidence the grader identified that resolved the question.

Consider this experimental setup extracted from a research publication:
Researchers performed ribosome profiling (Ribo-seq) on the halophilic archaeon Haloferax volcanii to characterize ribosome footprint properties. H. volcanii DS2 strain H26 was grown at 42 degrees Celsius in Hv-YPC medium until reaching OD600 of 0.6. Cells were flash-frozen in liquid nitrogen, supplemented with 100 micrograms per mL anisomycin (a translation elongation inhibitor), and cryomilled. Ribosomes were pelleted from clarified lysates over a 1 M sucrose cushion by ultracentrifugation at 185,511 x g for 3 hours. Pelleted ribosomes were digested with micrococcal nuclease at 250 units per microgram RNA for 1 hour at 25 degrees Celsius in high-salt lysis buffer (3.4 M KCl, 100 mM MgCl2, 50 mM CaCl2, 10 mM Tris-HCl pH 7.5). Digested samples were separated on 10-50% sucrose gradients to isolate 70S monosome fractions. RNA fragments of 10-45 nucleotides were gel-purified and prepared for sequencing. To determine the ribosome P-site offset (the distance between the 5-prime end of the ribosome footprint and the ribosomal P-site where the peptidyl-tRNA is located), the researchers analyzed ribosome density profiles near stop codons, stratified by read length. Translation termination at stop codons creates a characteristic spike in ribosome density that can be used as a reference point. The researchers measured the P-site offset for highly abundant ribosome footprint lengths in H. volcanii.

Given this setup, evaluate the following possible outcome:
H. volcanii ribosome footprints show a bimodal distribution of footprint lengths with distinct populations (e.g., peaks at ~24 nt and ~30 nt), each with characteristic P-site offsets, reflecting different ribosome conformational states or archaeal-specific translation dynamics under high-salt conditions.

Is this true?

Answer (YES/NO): NO